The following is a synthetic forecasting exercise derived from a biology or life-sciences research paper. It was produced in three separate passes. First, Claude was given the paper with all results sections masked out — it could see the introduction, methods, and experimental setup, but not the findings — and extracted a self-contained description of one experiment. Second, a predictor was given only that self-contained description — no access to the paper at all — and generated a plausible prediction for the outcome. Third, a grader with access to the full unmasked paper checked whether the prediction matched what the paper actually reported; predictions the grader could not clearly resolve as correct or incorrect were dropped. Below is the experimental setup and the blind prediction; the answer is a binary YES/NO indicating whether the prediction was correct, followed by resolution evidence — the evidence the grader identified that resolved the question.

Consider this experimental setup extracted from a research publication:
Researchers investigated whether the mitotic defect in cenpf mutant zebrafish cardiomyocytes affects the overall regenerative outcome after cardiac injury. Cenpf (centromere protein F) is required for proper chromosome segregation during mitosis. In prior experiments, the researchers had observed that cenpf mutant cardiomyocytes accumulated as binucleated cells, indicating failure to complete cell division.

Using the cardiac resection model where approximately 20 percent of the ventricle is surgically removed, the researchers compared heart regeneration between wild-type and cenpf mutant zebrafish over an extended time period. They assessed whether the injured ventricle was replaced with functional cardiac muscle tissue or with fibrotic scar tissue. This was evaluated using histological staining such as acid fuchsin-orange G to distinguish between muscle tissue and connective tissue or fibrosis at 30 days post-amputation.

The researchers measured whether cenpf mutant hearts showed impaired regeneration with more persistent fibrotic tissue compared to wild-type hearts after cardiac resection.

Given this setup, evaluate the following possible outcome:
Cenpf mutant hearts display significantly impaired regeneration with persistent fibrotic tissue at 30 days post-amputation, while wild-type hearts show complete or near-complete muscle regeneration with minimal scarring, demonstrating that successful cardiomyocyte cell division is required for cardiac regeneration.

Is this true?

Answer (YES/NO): YES